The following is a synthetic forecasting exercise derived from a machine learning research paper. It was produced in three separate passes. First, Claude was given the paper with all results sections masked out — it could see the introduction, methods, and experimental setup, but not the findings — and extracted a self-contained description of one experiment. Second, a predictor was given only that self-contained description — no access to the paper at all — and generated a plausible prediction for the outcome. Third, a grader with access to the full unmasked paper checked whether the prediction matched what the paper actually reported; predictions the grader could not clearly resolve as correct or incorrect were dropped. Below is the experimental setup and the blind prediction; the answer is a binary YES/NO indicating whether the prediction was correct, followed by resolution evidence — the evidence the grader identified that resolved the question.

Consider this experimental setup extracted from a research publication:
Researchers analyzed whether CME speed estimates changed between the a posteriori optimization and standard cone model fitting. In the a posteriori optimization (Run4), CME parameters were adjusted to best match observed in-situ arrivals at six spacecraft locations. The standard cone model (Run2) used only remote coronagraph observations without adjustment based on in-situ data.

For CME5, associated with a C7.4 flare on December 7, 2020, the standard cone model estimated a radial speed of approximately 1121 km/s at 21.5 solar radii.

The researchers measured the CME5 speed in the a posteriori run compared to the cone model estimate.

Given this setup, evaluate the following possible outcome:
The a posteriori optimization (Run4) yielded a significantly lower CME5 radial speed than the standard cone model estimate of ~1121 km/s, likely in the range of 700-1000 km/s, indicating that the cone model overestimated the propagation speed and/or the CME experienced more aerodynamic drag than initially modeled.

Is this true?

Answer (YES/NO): NO